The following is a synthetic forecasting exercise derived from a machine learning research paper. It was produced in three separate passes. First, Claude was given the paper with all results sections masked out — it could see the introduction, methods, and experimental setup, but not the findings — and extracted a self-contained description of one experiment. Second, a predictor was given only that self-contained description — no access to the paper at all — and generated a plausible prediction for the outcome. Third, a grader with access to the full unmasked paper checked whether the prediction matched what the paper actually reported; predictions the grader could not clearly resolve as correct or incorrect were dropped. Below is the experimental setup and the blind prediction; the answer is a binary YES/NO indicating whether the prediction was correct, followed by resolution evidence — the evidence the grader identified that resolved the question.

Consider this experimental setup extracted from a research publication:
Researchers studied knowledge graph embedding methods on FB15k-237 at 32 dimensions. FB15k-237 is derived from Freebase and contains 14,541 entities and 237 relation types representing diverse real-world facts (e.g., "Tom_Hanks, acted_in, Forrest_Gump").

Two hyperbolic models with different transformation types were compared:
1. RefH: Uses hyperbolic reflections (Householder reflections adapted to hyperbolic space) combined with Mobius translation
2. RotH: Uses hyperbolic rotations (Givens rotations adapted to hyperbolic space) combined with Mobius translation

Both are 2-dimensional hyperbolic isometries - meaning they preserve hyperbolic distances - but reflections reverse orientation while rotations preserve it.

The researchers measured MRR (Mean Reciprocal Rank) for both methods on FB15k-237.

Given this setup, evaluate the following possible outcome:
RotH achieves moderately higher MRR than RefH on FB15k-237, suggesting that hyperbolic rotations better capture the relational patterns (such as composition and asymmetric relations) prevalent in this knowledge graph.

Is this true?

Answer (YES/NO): NO